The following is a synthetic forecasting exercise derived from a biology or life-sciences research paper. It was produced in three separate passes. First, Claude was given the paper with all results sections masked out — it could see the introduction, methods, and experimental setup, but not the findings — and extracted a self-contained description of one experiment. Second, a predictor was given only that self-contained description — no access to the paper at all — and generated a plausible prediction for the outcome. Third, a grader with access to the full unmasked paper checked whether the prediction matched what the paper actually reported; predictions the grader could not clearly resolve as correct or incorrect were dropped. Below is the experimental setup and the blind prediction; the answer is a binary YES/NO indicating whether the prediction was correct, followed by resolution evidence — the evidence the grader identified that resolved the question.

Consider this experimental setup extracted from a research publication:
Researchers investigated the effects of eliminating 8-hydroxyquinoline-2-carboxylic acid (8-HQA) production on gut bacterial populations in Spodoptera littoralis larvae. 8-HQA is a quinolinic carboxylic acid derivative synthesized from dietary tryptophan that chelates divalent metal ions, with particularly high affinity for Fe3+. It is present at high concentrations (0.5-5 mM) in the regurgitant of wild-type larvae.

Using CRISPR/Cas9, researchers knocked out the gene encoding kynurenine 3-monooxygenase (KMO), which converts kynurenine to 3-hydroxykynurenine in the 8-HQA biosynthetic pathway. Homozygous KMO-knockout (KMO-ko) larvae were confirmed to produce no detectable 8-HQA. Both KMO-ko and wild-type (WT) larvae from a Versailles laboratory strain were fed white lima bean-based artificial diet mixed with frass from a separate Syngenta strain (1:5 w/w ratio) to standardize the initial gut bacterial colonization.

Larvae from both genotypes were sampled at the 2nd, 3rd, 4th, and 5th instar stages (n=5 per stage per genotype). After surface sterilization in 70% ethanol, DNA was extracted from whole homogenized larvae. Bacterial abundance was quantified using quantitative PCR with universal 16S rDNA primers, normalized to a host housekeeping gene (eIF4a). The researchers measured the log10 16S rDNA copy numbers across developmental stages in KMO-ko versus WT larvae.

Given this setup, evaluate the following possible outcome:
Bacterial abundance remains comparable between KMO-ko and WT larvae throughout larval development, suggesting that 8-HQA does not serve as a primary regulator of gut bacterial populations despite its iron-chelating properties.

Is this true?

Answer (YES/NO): NO